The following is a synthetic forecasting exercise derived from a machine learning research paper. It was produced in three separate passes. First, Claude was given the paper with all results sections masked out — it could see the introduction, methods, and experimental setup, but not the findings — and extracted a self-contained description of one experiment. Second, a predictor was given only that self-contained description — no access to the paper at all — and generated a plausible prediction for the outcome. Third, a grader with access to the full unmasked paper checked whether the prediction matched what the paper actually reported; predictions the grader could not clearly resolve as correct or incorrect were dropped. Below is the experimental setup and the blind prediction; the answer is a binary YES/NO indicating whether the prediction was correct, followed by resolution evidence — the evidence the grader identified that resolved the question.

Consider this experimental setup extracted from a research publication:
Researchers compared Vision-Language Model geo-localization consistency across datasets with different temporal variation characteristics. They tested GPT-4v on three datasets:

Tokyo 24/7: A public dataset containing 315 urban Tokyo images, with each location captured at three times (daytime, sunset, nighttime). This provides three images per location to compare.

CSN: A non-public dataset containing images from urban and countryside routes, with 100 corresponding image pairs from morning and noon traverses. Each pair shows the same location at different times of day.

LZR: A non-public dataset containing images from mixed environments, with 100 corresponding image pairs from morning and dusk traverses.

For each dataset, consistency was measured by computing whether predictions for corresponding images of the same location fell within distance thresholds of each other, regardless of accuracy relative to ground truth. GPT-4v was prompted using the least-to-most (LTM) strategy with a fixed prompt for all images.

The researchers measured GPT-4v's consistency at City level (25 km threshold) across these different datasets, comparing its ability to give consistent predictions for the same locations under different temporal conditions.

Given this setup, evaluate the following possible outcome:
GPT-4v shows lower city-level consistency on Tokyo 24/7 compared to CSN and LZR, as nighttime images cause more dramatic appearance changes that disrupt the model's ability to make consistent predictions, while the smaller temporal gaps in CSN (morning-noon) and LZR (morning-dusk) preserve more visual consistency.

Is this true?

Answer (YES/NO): NO